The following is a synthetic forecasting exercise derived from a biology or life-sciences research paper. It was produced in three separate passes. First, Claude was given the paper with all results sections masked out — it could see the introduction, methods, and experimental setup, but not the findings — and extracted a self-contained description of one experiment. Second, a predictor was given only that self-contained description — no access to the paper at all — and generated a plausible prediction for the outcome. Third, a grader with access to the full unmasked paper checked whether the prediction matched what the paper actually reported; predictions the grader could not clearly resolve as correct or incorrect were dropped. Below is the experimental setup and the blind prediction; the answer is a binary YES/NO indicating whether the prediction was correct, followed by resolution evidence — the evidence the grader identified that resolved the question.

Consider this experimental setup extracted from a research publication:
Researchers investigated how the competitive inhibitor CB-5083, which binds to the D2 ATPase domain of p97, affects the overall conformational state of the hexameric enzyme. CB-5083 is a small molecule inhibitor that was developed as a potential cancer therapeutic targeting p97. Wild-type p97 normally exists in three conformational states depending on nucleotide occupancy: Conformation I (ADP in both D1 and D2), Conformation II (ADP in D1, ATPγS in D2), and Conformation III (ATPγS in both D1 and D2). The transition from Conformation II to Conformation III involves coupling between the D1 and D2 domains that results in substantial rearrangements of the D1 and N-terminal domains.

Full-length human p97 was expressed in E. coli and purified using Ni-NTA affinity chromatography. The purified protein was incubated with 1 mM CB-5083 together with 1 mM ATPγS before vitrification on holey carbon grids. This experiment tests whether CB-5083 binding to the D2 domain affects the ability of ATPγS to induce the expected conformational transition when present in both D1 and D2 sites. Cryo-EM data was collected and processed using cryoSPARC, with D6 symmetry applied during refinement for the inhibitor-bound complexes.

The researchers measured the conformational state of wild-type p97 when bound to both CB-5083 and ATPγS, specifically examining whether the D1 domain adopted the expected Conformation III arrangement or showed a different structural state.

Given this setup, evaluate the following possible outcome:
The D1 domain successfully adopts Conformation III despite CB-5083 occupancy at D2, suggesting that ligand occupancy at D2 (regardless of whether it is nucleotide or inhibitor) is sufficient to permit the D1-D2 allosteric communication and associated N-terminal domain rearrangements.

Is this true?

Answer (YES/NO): NO